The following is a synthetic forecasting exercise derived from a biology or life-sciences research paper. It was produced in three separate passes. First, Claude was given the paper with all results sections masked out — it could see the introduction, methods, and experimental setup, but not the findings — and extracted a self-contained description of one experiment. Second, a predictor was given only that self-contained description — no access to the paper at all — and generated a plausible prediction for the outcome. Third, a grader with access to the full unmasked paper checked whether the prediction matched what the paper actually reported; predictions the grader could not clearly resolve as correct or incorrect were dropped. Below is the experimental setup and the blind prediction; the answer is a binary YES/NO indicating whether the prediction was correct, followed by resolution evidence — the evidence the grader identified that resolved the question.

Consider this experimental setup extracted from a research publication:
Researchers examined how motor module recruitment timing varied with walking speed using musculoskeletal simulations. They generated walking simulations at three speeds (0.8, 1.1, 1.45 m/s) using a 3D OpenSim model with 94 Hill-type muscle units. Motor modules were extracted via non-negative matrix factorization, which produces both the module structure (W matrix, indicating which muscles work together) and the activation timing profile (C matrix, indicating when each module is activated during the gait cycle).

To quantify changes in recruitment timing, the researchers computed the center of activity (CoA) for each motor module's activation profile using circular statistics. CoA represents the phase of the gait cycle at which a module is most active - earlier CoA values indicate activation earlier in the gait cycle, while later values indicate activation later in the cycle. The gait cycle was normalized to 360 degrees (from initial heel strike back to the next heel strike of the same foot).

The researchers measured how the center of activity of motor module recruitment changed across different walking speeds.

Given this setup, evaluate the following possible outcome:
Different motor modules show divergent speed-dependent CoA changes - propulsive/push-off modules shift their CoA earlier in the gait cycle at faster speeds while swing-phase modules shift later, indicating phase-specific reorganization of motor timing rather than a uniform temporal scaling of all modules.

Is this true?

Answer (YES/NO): NO